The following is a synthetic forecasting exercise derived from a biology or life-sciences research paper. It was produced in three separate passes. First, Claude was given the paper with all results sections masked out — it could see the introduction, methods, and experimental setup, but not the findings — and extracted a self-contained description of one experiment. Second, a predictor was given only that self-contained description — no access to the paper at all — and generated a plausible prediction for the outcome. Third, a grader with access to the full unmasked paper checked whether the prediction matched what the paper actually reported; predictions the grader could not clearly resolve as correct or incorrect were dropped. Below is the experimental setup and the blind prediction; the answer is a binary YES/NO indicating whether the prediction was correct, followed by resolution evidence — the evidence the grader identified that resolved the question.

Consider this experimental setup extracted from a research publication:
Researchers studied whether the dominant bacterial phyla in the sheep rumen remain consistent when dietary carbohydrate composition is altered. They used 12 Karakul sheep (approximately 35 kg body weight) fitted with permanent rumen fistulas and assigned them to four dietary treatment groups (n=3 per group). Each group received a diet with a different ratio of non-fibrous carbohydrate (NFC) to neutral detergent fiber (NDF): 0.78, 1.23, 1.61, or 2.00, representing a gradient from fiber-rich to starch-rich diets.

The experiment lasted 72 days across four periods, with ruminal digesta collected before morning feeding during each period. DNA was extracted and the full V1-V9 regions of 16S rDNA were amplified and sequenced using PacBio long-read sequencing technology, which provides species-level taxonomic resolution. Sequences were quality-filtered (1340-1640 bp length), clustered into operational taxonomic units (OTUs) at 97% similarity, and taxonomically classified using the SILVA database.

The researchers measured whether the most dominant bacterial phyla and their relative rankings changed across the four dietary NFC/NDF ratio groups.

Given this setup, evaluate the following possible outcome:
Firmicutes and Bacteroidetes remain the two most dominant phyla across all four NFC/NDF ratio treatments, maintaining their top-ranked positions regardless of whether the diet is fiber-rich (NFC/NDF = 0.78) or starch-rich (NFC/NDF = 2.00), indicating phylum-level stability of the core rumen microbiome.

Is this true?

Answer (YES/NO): YES